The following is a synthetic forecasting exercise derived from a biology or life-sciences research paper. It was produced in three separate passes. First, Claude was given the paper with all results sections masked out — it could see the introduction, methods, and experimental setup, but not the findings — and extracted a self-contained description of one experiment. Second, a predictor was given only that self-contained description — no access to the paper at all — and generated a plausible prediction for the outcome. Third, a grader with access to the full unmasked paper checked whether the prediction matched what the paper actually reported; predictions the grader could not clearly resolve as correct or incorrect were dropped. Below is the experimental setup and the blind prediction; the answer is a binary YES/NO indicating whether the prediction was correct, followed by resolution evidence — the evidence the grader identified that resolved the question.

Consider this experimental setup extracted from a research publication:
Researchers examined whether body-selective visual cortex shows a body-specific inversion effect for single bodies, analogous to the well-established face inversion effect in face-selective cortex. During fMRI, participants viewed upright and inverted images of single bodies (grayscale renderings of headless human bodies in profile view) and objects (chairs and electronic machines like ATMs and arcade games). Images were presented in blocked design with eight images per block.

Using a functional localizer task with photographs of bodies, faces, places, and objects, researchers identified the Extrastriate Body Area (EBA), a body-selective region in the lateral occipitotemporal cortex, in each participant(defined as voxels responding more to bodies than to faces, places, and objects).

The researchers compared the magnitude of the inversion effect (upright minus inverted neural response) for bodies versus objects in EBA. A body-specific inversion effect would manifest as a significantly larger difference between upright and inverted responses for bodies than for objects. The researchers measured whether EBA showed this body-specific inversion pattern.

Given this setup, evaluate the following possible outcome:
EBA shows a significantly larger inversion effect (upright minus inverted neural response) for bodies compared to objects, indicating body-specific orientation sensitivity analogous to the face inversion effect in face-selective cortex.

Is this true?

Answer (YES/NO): NO